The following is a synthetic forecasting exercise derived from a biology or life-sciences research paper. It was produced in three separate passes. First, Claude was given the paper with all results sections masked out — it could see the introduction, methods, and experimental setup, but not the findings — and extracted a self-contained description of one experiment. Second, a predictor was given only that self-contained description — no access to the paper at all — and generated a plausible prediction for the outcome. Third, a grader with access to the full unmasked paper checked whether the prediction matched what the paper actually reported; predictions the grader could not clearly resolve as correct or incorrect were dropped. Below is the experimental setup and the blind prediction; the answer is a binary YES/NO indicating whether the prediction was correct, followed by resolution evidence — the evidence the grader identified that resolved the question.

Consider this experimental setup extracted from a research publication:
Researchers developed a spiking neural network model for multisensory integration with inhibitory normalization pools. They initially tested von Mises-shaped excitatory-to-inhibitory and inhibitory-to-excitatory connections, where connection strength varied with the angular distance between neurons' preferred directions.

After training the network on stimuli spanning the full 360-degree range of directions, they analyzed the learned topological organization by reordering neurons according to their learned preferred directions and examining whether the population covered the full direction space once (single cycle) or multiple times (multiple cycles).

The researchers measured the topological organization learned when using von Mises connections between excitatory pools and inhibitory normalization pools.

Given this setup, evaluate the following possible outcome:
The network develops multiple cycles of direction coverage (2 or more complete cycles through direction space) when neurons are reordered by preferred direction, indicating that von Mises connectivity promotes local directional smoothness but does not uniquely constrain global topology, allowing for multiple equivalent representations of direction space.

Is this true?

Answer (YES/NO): YES